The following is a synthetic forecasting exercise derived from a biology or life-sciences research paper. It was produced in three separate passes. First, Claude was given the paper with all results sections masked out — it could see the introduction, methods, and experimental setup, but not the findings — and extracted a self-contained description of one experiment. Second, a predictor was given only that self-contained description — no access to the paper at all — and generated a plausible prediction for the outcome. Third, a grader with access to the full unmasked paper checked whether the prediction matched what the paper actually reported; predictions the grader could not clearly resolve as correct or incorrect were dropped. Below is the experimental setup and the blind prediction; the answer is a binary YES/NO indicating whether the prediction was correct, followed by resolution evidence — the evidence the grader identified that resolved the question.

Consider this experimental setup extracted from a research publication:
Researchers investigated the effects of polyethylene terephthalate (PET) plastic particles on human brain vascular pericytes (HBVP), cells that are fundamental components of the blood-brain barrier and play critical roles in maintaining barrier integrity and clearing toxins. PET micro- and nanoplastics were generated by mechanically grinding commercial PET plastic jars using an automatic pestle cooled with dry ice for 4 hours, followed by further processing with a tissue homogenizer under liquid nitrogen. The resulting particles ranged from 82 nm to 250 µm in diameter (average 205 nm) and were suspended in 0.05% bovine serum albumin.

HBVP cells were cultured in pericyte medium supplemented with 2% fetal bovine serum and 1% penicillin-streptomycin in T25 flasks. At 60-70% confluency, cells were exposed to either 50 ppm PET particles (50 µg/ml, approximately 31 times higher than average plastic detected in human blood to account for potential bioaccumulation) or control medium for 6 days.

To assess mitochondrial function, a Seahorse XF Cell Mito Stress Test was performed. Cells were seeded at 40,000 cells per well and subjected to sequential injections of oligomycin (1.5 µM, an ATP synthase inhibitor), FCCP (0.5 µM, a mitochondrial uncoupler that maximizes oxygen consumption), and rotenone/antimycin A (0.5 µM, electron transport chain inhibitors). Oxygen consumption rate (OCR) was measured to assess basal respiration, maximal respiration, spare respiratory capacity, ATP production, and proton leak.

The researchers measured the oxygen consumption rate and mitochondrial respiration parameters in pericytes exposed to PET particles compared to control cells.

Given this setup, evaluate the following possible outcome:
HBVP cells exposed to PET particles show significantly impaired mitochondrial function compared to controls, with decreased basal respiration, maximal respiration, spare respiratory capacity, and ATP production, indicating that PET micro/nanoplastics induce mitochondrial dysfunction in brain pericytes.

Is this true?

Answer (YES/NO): NO